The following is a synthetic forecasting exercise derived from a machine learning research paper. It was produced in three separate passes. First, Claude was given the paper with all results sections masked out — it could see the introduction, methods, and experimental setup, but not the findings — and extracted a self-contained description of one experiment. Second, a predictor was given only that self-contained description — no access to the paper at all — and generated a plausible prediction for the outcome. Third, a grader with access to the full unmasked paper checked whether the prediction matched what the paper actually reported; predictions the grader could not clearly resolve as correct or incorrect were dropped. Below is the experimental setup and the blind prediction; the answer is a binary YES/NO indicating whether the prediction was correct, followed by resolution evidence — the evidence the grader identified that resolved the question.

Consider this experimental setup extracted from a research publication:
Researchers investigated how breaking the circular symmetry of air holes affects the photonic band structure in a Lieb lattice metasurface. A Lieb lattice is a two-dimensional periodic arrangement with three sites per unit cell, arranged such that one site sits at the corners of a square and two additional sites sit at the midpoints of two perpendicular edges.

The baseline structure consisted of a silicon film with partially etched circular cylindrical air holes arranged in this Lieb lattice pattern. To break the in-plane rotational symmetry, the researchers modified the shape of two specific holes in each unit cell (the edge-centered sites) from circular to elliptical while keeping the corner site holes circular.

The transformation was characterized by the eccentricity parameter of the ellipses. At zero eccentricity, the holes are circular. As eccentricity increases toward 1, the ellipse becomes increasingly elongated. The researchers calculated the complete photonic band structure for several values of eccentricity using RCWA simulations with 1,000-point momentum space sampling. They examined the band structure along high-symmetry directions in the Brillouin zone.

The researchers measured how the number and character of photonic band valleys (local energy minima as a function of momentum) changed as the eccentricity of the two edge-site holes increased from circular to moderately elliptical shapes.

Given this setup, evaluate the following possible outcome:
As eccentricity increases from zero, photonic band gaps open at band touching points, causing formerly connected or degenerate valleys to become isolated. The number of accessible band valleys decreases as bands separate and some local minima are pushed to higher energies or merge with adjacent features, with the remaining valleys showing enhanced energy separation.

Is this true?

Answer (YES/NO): NO